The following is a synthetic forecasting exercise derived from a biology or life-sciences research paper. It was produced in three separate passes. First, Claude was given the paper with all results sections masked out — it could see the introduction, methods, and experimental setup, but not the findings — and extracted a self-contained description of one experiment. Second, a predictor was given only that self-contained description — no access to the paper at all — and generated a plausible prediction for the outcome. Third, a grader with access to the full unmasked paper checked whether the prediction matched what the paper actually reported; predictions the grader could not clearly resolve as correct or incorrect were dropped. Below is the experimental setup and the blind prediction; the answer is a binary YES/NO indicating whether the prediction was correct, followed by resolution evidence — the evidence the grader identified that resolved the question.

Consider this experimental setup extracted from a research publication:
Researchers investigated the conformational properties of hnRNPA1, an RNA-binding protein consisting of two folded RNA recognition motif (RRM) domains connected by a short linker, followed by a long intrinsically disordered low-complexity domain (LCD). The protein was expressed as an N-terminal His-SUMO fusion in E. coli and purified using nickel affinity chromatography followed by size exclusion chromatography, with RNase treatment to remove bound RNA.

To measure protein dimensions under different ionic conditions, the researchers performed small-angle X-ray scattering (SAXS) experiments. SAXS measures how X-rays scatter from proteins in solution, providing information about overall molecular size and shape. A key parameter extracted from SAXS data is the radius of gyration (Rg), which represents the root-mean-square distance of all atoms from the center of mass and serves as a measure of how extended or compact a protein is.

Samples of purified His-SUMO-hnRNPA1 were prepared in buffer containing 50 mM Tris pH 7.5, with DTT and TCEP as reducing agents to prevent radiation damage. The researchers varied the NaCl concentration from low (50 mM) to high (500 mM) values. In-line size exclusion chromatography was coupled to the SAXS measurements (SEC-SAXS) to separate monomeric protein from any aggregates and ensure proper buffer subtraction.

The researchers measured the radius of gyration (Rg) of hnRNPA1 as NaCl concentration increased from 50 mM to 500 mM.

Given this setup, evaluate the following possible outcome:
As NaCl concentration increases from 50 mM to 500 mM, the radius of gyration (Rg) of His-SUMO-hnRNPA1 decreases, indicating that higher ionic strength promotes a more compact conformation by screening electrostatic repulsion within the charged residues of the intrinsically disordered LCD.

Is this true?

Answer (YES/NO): NO